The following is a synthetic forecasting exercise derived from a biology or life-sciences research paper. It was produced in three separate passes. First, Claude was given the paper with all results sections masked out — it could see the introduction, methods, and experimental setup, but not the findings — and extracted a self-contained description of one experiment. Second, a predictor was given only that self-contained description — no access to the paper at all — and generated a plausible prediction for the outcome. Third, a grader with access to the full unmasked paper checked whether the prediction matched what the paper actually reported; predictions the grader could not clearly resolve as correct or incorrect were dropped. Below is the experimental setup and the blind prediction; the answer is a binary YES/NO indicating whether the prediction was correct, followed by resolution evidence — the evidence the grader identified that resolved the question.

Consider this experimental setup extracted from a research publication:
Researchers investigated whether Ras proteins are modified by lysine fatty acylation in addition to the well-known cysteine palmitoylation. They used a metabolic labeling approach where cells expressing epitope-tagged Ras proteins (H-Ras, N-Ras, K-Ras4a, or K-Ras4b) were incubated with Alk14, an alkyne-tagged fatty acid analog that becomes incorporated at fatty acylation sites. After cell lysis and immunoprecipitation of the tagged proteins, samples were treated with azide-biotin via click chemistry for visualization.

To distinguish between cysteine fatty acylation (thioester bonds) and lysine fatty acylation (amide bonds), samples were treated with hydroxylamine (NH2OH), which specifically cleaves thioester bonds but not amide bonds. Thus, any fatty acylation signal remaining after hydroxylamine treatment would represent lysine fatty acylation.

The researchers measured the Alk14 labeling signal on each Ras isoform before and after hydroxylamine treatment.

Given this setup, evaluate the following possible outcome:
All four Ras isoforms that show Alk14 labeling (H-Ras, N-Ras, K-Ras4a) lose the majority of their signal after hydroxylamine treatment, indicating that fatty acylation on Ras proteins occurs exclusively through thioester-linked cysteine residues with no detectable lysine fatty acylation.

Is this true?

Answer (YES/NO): NO